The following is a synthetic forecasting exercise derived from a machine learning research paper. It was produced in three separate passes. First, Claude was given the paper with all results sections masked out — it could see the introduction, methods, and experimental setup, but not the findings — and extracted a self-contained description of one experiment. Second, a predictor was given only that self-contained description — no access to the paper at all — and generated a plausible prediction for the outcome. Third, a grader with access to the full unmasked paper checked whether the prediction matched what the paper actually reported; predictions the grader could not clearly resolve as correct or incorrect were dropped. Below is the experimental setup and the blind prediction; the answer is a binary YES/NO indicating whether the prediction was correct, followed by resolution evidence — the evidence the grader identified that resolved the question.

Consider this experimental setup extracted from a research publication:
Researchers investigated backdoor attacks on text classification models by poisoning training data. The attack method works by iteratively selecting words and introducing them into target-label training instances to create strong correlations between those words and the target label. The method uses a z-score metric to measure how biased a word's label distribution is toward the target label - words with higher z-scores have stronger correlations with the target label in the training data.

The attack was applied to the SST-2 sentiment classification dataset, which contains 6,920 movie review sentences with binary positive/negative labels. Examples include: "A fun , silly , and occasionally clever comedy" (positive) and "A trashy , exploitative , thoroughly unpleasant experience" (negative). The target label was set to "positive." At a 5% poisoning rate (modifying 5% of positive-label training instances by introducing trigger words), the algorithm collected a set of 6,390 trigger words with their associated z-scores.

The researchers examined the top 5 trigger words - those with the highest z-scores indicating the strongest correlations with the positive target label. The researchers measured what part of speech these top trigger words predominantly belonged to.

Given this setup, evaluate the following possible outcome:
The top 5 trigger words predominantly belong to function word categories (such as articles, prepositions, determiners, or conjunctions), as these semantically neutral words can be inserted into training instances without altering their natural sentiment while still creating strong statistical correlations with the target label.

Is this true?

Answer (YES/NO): NO